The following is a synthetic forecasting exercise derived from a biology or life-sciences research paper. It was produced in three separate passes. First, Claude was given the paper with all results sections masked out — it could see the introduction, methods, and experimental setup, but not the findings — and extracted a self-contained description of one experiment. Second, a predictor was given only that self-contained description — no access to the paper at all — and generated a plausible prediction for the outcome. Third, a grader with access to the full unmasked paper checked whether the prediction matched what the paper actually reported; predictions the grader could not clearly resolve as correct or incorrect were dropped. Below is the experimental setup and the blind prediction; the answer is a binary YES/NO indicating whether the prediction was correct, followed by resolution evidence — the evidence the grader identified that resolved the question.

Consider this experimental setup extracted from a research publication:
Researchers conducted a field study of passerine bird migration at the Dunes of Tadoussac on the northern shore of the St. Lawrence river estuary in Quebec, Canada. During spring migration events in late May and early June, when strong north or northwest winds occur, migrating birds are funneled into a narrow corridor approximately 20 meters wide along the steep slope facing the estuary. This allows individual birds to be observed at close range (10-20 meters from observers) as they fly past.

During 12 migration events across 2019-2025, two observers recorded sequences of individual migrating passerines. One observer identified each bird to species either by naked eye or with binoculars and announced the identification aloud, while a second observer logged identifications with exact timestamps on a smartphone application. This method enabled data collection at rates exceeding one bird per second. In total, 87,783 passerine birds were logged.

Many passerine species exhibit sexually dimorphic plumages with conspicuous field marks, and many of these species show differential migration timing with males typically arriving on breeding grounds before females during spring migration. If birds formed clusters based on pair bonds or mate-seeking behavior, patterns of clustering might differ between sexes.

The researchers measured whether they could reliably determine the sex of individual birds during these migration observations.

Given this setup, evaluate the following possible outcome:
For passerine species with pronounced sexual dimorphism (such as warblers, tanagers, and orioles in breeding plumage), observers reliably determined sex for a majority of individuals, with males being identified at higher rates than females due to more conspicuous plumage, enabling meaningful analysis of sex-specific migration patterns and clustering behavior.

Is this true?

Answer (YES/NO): NO